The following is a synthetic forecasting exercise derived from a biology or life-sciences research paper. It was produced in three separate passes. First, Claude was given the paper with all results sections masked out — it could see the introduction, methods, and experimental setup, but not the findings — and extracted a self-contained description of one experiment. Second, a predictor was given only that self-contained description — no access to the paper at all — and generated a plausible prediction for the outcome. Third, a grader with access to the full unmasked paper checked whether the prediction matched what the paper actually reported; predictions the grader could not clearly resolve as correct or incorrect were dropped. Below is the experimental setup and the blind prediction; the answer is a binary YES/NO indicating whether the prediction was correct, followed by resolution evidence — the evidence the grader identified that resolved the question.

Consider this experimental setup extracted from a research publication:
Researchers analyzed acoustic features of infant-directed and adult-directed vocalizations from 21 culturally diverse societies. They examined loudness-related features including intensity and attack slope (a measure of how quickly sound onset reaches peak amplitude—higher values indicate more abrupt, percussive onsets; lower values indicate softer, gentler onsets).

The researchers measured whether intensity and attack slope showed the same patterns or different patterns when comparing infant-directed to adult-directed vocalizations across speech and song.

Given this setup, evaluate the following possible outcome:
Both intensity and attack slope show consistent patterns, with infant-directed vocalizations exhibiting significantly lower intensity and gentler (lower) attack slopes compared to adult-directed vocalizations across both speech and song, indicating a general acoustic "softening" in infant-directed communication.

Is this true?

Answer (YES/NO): NO